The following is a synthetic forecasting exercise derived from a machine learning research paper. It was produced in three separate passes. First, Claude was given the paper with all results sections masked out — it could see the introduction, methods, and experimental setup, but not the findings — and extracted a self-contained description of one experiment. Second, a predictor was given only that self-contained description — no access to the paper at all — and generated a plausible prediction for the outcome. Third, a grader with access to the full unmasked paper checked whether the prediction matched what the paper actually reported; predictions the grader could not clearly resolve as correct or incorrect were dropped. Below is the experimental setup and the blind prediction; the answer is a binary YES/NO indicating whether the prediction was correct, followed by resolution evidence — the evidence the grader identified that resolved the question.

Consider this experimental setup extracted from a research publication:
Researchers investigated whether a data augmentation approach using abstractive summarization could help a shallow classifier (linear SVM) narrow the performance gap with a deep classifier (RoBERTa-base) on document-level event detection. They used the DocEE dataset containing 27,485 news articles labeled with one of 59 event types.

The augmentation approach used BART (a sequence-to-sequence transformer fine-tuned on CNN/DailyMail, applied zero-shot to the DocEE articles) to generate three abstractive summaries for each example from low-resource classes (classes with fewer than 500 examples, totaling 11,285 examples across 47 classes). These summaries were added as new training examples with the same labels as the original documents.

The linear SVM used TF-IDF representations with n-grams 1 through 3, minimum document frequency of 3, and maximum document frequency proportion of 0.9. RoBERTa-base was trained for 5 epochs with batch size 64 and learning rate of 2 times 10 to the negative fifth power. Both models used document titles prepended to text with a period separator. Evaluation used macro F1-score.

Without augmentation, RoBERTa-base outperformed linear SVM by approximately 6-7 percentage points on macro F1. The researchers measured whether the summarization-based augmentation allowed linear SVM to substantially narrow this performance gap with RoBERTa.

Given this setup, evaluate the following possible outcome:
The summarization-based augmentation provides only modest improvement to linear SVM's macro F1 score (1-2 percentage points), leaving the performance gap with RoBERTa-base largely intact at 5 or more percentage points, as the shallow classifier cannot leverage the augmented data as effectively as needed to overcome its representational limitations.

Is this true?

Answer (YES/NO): NO